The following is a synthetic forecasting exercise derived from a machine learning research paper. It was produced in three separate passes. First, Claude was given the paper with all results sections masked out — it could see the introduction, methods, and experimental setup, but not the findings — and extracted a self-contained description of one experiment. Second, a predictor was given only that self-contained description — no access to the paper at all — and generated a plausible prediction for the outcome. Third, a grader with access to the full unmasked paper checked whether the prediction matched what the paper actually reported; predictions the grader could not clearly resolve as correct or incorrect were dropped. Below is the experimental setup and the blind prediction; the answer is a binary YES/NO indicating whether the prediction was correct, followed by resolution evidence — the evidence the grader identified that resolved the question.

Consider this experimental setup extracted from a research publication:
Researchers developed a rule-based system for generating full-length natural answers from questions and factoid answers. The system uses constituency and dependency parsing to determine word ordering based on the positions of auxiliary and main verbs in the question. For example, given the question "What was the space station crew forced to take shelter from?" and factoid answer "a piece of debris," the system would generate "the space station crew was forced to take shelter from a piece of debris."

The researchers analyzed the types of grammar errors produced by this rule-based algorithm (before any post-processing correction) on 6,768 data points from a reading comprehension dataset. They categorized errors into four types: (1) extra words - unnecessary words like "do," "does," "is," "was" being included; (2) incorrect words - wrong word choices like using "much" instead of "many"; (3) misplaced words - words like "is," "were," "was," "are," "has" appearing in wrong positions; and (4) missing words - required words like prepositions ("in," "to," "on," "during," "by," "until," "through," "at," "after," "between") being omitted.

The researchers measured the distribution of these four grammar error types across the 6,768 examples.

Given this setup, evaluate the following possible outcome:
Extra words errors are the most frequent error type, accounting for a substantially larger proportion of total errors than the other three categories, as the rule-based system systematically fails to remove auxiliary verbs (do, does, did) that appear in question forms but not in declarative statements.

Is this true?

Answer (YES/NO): NO